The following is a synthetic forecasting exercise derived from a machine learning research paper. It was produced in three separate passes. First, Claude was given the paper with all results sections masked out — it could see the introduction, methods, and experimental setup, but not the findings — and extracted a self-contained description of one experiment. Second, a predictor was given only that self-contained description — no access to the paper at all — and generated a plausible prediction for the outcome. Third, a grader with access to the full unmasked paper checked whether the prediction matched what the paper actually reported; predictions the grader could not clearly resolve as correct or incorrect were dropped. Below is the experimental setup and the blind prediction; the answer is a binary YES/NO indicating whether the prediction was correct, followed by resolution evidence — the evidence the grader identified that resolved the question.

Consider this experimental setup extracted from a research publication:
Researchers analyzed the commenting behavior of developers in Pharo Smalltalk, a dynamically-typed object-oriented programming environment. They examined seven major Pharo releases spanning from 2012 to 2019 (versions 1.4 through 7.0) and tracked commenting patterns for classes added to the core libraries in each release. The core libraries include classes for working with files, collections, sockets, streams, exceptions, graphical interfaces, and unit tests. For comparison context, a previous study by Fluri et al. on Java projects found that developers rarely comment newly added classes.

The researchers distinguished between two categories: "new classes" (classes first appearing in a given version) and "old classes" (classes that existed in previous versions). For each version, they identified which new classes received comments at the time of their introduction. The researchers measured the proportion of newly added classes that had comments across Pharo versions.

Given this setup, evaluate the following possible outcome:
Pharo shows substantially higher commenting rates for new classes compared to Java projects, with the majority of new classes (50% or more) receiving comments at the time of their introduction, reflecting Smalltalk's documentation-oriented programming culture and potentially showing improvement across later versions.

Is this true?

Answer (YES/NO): YES